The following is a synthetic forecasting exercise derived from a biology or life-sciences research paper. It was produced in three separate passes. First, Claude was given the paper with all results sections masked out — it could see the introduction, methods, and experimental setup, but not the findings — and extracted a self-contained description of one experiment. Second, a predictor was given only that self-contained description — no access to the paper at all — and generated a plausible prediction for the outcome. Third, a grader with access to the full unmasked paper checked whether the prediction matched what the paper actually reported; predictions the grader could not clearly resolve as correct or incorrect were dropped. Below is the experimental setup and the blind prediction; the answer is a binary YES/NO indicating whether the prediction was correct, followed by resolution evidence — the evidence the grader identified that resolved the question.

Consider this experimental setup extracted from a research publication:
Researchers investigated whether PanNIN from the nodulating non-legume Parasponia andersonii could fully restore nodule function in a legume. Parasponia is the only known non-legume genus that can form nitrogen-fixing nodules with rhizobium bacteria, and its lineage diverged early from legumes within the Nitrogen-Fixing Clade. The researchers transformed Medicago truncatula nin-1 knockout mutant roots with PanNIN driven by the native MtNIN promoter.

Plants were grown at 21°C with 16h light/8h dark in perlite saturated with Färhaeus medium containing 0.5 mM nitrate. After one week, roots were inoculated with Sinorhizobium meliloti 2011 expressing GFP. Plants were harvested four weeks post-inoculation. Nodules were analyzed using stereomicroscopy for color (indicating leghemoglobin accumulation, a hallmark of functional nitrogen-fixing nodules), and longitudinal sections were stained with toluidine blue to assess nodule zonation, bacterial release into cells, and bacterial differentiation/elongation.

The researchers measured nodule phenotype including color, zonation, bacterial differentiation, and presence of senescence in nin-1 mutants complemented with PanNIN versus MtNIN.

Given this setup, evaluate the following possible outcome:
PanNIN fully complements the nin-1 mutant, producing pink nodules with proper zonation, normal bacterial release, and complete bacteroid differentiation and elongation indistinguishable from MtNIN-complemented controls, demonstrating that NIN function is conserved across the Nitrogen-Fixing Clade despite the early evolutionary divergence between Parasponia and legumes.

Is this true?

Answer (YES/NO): NO